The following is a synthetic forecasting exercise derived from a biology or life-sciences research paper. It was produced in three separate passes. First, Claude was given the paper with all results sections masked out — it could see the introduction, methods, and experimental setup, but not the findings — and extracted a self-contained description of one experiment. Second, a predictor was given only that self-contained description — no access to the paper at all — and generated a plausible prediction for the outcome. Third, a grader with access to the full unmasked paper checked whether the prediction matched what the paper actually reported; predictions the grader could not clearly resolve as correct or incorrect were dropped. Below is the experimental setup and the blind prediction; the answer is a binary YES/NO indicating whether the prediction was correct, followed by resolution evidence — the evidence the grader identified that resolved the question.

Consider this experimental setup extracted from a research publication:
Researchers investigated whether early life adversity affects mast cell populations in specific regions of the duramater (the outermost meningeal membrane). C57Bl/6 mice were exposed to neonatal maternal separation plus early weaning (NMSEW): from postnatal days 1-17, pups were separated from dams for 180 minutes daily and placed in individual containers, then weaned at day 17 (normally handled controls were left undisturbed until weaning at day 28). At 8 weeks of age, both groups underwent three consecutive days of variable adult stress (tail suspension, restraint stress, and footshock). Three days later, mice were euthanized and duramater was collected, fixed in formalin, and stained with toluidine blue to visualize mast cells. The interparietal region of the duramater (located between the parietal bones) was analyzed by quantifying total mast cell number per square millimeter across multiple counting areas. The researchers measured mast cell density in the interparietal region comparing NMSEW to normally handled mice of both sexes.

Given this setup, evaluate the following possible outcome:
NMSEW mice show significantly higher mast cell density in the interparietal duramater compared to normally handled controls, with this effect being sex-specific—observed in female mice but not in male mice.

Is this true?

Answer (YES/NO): NO